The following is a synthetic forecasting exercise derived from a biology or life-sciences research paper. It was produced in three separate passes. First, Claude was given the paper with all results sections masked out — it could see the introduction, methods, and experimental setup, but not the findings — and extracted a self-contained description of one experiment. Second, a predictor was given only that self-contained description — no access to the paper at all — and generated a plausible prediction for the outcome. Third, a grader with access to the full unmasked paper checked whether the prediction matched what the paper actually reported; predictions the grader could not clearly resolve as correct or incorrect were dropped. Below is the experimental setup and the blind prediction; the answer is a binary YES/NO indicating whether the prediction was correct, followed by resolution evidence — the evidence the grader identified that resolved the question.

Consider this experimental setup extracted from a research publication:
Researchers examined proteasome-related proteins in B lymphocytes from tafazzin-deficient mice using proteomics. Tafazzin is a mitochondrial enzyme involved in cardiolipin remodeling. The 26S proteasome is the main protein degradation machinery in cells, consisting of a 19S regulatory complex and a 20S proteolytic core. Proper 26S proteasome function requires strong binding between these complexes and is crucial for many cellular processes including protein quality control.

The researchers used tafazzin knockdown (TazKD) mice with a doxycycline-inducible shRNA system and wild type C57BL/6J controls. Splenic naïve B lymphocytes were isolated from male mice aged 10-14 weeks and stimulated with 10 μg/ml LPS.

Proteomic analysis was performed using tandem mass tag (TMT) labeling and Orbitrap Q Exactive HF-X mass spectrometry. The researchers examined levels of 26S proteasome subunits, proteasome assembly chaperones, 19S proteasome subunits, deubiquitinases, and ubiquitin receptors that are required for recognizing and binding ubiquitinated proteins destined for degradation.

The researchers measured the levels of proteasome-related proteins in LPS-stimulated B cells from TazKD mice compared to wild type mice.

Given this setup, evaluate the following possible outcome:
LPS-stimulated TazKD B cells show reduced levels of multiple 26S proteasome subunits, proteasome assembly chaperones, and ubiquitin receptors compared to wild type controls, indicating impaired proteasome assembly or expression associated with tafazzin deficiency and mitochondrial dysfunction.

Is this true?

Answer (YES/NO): YES